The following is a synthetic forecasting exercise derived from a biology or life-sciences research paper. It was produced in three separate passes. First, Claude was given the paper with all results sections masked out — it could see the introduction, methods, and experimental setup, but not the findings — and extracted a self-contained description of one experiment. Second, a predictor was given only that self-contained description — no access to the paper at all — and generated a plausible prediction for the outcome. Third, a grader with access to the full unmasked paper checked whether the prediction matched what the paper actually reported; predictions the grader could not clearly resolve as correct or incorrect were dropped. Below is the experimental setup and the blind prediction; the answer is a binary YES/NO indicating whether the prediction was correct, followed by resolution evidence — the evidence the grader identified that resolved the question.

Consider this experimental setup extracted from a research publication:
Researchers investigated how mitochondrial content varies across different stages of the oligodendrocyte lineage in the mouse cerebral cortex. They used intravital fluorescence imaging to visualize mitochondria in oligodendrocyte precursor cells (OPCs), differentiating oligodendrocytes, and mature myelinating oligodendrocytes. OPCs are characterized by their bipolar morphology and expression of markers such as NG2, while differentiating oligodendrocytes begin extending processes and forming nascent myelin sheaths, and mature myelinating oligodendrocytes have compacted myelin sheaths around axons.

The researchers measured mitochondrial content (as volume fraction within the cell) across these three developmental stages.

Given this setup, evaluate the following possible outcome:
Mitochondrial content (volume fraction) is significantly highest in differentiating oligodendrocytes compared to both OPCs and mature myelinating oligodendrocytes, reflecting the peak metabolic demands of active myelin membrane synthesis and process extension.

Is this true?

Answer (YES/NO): NO